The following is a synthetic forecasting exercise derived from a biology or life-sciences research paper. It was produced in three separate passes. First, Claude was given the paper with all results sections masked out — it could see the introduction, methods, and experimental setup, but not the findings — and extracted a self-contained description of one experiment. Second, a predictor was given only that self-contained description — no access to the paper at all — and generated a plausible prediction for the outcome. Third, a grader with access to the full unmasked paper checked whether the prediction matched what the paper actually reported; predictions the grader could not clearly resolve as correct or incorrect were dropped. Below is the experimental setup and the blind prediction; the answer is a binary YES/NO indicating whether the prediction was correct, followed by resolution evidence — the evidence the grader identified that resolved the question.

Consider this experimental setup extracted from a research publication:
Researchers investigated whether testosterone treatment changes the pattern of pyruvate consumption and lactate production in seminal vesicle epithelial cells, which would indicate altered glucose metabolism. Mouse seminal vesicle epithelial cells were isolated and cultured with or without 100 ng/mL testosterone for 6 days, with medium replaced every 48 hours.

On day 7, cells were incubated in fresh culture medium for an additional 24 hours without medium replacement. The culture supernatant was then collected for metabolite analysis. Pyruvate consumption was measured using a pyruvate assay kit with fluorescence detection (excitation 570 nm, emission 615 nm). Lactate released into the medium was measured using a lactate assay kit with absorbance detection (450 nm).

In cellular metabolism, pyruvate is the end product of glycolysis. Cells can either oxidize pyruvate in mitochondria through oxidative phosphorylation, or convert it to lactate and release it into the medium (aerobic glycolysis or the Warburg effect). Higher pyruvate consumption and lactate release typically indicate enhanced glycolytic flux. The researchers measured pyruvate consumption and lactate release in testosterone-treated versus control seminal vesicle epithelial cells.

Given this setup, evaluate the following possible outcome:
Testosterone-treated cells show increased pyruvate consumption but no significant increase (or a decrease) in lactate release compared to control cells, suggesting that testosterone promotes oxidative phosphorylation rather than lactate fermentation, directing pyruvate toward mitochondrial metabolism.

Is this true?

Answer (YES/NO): NO